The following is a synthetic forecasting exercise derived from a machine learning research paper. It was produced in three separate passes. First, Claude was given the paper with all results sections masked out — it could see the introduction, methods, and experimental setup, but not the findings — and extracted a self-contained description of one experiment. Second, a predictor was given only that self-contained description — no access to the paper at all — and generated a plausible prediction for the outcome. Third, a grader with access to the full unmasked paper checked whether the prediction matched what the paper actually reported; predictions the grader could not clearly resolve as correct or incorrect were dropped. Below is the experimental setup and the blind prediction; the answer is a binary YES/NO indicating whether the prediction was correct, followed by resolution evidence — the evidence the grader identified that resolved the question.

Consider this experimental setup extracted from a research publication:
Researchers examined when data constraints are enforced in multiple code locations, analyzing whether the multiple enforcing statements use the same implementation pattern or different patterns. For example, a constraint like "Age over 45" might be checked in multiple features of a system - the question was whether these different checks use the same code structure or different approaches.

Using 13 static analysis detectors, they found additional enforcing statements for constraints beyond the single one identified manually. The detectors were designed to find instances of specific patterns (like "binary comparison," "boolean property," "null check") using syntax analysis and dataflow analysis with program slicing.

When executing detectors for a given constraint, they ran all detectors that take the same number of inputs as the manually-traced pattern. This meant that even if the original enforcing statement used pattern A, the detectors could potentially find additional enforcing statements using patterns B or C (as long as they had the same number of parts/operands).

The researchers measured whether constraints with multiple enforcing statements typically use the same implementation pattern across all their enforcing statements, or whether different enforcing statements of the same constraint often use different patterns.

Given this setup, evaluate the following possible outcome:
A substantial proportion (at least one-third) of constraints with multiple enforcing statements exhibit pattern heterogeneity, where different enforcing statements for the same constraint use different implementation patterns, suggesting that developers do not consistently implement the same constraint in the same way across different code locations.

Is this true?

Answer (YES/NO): NO